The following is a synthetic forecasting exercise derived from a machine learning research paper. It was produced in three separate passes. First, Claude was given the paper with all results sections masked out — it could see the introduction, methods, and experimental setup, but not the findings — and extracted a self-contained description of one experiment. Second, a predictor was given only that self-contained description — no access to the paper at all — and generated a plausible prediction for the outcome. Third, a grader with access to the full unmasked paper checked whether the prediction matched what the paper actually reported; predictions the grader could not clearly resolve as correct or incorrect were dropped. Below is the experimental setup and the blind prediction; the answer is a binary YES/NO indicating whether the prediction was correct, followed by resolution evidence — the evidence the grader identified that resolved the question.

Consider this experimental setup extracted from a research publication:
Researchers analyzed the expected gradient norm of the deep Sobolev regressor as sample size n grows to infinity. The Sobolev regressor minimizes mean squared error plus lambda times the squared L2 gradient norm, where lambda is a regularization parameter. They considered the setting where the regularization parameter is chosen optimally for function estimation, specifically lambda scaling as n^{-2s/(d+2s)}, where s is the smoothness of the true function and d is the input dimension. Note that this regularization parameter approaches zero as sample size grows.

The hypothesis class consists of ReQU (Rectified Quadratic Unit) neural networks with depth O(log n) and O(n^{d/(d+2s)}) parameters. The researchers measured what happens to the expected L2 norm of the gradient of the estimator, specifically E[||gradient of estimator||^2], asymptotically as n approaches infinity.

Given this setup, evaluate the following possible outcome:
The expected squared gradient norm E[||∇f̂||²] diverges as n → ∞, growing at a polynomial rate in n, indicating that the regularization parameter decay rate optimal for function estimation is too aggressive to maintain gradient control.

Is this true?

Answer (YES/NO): NO